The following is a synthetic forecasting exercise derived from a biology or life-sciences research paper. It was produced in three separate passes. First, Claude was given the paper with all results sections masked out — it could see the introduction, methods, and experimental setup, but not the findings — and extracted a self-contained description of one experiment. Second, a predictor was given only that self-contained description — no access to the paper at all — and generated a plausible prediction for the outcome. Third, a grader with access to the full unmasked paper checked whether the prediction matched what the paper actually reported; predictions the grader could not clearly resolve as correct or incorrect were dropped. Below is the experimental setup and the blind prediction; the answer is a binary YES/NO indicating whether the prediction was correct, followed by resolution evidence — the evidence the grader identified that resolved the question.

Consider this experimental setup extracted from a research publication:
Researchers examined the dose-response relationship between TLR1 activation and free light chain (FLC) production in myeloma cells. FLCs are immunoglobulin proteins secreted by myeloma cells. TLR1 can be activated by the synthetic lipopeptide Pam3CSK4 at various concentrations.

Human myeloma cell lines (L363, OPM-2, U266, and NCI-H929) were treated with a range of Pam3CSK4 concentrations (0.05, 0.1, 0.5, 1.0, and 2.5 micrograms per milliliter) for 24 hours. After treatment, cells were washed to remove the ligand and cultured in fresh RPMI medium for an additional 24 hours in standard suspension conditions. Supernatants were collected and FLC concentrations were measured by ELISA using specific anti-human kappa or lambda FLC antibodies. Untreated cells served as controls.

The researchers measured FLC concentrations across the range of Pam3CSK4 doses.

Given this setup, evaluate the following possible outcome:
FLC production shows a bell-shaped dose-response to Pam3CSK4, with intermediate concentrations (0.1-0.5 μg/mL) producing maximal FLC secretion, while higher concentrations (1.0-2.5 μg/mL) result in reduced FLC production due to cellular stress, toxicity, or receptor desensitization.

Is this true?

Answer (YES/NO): NO